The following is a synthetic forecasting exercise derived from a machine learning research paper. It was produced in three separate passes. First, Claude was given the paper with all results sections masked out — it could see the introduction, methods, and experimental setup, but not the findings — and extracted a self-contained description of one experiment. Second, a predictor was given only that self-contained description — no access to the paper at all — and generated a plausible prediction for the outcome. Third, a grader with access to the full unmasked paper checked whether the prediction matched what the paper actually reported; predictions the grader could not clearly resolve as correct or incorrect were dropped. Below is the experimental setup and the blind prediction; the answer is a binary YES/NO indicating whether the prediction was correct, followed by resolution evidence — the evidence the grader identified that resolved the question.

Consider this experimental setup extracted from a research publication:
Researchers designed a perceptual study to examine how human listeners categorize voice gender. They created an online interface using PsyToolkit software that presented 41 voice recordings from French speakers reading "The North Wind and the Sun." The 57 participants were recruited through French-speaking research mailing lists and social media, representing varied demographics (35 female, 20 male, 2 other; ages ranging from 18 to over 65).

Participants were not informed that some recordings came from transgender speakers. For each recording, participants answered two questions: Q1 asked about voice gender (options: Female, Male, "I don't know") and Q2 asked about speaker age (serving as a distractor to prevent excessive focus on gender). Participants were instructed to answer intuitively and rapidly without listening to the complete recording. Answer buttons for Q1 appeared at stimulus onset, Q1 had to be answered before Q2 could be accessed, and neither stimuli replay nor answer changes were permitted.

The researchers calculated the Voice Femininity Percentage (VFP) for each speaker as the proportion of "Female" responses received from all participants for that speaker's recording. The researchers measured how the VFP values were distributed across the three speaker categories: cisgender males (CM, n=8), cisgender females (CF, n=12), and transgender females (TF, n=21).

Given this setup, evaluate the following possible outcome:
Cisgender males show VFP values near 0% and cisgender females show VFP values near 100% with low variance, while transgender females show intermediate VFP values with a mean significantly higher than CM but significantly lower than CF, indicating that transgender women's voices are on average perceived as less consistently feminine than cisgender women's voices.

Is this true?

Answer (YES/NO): YES